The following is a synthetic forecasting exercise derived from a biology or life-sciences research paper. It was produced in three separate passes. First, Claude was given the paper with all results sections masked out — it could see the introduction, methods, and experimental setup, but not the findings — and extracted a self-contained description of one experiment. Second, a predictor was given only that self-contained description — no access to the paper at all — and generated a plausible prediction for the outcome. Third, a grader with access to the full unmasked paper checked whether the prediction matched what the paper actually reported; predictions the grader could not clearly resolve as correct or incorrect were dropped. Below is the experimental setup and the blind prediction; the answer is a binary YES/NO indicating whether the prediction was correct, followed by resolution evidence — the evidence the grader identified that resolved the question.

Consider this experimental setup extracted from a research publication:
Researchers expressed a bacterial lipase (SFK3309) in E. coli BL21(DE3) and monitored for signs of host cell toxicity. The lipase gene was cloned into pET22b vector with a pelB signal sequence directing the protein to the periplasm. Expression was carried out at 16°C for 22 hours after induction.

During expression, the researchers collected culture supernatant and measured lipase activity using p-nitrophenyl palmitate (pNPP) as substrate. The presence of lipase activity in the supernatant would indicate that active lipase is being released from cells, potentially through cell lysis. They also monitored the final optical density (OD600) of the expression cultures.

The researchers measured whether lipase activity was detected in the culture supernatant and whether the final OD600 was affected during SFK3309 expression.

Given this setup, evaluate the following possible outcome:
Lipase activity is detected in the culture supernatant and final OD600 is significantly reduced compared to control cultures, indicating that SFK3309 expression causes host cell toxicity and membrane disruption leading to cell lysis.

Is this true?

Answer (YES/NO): YES